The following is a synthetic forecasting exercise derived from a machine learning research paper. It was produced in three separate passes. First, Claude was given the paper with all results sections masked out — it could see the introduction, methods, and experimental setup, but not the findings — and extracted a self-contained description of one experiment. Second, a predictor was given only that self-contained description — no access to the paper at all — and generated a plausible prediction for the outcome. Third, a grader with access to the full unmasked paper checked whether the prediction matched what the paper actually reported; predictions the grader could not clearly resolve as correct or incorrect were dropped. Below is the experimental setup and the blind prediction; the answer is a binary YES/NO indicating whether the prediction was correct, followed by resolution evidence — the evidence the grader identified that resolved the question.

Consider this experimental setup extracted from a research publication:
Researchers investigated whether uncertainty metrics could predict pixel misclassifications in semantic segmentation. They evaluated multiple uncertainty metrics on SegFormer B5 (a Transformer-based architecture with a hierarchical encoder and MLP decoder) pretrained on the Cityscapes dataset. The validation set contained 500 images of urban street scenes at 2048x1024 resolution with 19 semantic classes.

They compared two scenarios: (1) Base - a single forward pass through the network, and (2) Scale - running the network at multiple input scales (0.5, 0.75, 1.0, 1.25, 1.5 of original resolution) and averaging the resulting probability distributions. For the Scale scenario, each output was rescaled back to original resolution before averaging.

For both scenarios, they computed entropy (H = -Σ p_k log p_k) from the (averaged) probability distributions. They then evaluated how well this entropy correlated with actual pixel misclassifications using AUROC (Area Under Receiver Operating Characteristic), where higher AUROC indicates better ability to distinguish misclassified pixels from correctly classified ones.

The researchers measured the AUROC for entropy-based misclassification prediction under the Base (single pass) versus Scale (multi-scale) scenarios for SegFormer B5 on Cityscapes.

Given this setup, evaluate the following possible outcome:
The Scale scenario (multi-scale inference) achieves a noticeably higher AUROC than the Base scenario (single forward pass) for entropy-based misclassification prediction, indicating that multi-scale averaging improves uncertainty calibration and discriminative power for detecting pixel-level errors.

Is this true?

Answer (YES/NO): YES